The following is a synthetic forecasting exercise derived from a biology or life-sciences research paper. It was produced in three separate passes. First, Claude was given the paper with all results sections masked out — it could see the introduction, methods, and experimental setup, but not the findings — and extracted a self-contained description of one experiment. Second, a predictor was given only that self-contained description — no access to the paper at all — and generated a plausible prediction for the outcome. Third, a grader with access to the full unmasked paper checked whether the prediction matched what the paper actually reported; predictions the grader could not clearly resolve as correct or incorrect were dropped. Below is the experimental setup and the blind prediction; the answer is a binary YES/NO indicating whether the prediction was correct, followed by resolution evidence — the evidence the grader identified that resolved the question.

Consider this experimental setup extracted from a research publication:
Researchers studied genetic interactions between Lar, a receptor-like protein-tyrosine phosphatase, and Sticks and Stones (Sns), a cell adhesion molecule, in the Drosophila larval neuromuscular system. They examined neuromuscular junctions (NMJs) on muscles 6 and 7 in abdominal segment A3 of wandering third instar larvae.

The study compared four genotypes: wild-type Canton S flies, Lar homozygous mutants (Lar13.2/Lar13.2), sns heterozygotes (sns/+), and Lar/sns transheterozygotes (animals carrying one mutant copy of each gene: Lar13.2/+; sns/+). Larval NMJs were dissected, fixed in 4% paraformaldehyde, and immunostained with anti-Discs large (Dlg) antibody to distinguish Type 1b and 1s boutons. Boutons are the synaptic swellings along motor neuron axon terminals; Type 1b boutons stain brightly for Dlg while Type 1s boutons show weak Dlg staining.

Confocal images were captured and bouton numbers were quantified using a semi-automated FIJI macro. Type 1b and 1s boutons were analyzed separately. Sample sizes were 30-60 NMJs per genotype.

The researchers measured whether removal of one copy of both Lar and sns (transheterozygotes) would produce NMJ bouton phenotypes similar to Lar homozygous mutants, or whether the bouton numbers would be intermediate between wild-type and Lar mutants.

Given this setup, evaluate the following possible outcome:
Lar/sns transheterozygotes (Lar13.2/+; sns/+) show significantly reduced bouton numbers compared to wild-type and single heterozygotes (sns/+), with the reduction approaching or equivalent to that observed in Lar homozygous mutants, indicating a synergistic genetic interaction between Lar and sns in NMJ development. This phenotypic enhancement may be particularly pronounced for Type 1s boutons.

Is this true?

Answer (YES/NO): YES